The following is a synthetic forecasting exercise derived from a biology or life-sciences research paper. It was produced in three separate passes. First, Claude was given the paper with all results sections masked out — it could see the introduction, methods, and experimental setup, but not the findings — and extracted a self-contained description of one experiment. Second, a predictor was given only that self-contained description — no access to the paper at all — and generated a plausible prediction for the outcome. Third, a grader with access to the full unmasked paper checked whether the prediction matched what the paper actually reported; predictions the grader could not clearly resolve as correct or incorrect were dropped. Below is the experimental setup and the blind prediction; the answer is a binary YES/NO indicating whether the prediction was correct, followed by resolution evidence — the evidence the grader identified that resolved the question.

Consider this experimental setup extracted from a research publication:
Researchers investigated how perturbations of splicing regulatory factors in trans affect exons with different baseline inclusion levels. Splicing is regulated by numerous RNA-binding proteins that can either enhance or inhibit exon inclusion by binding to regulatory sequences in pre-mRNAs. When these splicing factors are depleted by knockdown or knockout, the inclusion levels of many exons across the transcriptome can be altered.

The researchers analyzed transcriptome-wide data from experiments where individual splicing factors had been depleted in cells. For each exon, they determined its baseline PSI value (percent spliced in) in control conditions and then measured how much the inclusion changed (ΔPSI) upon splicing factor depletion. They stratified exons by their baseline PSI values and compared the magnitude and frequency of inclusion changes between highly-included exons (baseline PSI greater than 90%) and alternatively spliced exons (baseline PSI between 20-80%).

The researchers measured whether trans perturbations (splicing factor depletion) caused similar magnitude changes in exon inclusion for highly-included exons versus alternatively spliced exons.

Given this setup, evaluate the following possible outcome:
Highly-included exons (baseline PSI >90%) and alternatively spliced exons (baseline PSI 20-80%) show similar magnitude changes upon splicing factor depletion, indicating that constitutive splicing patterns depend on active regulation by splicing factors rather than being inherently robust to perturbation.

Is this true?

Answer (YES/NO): NO